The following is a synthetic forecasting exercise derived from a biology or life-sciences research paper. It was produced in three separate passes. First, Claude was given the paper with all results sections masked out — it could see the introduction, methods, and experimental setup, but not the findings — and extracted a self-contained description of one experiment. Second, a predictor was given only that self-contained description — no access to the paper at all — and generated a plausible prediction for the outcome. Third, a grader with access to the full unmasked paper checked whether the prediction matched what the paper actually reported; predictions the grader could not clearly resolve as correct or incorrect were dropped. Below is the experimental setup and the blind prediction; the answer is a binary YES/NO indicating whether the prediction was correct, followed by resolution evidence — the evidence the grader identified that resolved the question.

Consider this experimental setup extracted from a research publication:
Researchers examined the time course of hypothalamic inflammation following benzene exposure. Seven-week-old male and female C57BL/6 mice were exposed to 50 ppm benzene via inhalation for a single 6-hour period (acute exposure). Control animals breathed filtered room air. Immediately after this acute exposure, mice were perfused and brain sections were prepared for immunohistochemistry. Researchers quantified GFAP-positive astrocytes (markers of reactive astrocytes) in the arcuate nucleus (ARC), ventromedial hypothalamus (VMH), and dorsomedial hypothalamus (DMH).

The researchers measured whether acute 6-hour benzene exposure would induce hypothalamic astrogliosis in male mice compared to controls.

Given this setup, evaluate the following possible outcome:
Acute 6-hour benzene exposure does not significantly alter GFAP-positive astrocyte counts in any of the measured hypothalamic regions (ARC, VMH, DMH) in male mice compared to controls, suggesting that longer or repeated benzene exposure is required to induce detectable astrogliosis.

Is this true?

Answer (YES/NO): NO